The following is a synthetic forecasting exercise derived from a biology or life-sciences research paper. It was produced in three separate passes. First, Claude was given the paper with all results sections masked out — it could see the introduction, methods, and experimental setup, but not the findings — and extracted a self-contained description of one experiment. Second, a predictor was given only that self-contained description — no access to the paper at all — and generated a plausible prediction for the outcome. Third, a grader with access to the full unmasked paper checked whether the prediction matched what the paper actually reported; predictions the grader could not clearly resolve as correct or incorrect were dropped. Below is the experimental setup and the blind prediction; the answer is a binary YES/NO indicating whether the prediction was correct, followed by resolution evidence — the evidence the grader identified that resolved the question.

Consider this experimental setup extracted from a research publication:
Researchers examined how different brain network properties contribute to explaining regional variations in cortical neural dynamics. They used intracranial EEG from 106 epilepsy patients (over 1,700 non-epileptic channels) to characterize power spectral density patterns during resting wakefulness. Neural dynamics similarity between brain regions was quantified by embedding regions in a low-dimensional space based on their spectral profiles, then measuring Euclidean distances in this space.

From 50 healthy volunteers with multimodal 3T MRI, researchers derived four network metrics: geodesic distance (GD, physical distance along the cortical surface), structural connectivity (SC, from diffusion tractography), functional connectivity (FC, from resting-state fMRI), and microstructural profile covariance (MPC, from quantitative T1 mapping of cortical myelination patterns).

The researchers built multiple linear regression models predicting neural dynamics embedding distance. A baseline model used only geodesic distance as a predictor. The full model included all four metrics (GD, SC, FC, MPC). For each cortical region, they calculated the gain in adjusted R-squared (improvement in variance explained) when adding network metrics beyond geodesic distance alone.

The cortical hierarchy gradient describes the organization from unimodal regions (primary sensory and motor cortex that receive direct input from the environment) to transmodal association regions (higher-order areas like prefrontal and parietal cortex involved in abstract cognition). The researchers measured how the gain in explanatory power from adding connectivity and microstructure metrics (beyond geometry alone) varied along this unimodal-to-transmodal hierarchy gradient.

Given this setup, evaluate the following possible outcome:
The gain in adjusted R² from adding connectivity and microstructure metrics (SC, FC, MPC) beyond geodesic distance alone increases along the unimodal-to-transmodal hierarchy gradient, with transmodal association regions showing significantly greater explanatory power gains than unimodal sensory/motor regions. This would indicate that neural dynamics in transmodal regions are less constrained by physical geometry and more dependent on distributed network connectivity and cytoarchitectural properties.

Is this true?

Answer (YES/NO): YES